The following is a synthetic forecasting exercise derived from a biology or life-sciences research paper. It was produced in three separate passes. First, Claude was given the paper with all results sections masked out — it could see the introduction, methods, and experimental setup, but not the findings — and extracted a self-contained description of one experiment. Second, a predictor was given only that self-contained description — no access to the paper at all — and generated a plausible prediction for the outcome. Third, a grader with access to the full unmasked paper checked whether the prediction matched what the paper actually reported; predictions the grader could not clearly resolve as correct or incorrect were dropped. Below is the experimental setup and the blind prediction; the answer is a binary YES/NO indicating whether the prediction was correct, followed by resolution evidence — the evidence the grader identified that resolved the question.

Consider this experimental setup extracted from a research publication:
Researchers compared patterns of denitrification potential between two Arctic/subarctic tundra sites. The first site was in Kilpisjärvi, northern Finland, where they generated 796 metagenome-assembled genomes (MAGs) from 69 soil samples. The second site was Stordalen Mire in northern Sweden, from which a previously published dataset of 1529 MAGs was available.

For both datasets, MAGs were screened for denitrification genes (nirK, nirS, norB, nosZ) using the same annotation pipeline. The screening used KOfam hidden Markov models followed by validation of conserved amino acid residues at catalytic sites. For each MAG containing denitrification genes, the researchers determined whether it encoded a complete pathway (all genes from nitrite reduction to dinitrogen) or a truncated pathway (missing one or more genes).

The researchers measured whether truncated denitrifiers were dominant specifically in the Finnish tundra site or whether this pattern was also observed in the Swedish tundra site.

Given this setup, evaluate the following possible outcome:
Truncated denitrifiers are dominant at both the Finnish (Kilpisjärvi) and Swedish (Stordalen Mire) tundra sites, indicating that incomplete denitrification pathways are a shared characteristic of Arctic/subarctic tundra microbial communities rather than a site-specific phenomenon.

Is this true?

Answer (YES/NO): YES